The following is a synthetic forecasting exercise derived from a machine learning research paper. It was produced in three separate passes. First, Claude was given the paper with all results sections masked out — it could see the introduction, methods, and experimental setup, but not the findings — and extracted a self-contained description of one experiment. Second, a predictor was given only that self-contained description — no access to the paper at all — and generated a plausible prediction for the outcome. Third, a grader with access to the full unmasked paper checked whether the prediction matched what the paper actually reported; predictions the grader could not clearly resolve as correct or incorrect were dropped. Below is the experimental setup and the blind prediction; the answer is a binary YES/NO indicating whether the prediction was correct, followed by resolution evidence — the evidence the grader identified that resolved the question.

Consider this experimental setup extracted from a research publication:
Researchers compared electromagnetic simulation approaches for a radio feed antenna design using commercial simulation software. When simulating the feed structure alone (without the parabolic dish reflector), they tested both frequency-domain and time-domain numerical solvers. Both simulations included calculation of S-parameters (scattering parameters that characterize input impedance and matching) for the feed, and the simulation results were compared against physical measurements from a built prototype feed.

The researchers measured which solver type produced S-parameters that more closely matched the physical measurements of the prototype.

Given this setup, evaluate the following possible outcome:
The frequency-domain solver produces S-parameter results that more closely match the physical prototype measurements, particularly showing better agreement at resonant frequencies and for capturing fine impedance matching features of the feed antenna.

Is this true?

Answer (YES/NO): YES